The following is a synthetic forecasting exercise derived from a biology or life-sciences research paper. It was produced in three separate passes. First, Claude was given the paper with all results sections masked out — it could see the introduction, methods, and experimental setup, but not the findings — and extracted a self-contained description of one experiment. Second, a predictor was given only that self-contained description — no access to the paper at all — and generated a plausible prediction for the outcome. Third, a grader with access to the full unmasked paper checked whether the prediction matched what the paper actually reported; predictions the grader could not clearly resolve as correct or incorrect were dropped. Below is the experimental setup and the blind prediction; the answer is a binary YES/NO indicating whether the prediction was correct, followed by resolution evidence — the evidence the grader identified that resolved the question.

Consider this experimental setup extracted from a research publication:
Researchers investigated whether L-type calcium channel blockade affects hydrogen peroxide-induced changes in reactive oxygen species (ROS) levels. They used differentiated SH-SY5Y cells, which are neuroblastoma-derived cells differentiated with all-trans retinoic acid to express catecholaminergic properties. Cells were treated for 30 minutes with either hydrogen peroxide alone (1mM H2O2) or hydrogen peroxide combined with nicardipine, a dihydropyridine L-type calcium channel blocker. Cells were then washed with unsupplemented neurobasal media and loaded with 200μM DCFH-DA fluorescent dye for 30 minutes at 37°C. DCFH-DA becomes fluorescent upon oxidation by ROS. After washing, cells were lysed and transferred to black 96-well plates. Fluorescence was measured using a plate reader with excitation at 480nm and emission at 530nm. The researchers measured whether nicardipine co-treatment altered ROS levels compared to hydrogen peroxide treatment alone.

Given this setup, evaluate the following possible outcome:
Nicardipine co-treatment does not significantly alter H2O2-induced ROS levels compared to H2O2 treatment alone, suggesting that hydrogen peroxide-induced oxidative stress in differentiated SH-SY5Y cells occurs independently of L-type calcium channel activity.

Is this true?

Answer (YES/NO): NO